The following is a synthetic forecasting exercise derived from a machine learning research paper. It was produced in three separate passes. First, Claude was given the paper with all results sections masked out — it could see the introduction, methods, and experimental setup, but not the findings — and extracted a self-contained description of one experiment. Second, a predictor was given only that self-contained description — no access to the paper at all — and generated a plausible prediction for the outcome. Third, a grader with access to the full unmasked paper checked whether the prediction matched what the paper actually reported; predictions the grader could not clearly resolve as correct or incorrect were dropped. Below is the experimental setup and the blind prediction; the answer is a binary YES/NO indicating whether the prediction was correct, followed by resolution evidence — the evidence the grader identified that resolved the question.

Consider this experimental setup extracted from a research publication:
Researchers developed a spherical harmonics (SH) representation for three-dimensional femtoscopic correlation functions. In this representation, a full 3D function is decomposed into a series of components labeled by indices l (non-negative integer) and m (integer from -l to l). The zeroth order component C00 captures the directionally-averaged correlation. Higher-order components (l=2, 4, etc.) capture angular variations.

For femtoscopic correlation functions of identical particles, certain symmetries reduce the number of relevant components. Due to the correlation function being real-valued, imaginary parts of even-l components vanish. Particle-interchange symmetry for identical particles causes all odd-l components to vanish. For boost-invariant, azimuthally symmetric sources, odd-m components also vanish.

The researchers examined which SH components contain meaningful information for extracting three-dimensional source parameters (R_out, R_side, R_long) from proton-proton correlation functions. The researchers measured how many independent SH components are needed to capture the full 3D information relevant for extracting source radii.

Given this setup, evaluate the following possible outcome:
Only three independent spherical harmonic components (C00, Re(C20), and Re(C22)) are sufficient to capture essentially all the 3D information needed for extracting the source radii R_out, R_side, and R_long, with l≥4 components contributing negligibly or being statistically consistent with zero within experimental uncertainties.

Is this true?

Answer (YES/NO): YES